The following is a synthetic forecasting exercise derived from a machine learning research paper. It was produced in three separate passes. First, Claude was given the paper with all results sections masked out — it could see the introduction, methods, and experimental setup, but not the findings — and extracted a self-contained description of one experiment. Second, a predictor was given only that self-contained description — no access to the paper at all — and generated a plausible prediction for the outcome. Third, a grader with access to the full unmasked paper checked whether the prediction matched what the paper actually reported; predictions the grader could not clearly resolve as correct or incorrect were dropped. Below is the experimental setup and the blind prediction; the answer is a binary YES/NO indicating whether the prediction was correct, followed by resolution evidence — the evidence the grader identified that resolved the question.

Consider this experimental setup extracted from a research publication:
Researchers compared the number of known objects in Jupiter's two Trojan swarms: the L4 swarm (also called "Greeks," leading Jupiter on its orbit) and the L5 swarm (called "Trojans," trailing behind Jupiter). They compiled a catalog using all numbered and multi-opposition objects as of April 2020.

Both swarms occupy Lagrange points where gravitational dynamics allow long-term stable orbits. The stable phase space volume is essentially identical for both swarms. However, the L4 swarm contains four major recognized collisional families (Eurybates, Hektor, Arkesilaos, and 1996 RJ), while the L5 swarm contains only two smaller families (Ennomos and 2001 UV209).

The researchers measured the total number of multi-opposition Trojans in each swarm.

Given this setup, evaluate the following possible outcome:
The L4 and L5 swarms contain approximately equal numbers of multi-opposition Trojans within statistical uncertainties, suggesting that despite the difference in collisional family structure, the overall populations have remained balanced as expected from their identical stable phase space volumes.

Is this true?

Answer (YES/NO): NO